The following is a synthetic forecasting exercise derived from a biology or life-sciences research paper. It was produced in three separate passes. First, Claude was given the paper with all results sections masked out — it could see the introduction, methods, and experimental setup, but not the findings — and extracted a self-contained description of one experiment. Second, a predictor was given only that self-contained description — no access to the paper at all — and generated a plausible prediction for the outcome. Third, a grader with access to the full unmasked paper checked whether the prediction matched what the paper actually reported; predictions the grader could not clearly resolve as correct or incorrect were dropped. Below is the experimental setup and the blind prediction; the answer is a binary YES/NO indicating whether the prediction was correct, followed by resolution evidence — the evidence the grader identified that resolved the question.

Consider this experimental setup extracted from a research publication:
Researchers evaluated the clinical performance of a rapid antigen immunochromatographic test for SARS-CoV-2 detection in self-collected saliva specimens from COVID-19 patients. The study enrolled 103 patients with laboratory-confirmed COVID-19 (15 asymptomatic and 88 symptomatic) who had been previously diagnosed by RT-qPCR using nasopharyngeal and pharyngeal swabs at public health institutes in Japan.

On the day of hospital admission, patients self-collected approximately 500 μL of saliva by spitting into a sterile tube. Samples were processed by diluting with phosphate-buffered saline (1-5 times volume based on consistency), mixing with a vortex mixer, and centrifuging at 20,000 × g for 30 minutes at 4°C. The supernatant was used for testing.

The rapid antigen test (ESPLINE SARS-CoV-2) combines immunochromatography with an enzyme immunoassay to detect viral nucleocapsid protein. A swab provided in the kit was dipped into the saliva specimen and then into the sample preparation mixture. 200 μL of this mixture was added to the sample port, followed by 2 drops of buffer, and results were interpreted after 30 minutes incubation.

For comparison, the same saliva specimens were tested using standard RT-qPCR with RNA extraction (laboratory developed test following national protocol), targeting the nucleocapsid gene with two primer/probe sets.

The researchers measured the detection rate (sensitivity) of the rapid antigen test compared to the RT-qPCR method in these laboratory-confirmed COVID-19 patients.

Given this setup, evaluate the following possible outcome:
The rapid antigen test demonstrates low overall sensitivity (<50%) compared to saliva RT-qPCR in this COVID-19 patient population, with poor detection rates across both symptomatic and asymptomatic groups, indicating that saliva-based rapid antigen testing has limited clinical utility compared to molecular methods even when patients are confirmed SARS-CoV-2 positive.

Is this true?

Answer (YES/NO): YES